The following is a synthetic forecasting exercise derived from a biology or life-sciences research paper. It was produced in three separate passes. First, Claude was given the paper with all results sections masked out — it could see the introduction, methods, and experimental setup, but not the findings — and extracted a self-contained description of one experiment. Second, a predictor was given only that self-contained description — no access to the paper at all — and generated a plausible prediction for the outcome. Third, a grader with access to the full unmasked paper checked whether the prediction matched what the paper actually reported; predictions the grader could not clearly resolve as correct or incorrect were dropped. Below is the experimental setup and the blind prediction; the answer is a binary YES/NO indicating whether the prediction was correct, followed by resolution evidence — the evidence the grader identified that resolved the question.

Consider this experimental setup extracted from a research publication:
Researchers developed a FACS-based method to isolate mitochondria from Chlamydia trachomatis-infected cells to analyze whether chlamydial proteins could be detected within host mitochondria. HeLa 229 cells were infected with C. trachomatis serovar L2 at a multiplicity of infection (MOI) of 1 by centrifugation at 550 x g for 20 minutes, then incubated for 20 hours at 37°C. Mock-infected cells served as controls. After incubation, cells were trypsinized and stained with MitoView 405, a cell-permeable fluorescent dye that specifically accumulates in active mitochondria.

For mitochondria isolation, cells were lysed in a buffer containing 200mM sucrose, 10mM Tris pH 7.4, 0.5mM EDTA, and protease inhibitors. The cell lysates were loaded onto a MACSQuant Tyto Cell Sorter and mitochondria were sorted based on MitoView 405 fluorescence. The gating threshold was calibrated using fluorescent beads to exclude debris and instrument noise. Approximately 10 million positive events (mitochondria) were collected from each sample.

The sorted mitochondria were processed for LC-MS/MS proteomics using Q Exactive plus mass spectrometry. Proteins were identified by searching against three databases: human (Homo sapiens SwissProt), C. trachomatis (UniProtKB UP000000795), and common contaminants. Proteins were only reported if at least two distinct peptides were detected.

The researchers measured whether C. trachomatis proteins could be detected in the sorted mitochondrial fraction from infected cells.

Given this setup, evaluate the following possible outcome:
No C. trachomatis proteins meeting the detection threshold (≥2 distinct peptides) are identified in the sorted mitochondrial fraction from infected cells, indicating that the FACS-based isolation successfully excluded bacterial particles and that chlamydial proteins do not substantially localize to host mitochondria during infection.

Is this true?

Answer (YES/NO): NO